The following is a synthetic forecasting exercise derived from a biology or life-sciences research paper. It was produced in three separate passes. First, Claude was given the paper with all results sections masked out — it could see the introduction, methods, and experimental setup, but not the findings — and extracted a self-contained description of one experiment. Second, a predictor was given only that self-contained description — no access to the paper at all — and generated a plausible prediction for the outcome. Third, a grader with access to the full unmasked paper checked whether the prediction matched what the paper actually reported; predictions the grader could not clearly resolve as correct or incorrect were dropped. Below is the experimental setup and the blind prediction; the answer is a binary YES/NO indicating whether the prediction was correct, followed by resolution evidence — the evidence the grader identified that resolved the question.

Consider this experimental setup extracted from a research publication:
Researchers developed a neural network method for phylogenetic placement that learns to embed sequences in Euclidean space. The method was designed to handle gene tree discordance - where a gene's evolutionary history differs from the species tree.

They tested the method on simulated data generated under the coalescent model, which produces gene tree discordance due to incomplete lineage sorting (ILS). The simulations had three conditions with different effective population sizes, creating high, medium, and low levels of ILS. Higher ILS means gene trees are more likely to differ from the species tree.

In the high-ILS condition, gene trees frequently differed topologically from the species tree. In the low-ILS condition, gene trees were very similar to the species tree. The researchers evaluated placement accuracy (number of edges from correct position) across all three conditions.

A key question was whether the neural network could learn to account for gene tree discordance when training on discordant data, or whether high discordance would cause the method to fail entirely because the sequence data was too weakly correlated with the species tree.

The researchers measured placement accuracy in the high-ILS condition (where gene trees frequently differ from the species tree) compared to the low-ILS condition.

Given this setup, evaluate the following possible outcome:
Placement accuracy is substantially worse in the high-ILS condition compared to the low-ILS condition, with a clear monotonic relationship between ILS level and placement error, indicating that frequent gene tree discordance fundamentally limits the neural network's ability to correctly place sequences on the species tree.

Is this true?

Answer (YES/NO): NO